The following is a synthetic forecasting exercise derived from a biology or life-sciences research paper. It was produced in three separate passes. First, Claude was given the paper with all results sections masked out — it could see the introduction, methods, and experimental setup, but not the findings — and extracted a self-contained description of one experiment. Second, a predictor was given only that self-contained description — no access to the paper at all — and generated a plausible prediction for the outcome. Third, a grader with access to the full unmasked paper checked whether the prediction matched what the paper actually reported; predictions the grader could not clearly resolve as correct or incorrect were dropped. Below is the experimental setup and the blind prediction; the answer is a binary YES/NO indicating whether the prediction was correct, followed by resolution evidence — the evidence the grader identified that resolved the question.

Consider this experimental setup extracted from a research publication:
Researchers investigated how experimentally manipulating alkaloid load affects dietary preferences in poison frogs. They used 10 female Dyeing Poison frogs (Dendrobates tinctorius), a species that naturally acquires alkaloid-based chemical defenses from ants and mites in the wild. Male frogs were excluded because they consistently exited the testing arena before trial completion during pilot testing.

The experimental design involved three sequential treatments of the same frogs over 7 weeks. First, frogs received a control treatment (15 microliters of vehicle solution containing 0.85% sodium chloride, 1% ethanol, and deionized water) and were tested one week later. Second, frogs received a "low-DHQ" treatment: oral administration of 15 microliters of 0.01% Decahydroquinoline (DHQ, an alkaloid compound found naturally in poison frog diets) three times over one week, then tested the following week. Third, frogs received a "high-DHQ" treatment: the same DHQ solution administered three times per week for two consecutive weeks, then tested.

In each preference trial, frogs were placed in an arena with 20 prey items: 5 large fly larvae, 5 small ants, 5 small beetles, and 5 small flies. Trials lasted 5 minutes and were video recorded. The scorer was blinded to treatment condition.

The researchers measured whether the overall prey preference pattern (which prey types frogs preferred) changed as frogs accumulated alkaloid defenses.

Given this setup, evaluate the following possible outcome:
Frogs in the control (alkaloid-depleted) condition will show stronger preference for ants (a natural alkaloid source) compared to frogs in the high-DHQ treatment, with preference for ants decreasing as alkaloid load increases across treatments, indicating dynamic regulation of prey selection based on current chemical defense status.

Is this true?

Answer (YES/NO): NO